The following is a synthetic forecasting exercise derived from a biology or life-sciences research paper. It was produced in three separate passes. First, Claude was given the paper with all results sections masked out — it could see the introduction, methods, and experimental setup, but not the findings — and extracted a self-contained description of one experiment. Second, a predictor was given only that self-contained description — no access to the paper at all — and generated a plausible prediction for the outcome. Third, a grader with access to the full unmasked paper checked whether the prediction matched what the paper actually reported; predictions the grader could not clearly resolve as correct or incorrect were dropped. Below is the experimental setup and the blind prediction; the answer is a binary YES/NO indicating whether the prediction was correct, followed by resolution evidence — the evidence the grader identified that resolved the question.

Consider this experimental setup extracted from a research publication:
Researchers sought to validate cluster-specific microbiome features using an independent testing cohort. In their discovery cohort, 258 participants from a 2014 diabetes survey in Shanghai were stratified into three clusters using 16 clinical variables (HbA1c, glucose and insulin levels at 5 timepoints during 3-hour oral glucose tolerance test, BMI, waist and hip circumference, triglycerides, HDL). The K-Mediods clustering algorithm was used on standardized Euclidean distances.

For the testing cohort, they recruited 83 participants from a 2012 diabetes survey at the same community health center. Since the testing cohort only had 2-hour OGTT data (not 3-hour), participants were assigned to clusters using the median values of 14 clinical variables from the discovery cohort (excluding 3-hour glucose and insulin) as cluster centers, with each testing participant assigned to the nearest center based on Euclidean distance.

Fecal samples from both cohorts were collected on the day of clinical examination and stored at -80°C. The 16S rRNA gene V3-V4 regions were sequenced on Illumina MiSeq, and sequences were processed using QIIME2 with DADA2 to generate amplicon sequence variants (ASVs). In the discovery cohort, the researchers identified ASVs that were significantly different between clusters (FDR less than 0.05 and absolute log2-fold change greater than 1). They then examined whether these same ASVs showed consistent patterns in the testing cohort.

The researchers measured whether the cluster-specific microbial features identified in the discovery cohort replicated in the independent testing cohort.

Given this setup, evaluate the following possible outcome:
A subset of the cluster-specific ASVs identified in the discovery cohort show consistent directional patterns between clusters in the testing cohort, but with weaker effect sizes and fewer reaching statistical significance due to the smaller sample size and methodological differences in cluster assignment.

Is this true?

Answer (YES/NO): NO